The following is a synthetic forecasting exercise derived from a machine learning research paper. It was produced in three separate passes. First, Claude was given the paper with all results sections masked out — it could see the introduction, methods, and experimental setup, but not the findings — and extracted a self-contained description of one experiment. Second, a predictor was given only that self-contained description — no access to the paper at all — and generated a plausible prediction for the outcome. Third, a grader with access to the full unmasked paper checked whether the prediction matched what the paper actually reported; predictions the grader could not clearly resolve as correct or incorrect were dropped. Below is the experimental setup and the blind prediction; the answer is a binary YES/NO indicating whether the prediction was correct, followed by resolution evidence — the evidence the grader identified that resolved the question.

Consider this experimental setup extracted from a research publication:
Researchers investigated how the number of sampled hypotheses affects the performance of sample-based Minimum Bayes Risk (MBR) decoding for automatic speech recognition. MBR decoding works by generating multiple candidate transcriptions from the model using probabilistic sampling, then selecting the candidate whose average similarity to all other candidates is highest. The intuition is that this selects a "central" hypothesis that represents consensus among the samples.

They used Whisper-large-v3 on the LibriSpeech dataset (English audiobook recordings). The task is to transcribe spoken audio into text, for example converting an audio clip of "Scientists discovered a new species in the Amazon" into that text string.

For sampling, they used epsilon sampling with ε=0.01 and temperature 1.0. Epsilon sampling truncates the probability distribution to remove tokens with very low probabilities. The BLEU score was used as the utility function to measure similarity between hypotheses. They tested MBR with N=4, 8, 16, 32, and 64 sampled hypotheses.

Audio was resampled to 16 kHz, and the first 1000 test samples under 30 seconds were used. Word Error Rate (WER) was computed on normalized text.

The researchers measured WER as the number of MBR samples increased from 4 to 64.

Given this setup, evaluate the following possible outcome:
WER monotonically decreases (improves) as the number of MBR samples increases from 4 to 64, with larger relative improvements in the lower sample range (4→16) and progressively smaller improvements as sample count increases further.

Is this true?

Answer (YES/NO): NO